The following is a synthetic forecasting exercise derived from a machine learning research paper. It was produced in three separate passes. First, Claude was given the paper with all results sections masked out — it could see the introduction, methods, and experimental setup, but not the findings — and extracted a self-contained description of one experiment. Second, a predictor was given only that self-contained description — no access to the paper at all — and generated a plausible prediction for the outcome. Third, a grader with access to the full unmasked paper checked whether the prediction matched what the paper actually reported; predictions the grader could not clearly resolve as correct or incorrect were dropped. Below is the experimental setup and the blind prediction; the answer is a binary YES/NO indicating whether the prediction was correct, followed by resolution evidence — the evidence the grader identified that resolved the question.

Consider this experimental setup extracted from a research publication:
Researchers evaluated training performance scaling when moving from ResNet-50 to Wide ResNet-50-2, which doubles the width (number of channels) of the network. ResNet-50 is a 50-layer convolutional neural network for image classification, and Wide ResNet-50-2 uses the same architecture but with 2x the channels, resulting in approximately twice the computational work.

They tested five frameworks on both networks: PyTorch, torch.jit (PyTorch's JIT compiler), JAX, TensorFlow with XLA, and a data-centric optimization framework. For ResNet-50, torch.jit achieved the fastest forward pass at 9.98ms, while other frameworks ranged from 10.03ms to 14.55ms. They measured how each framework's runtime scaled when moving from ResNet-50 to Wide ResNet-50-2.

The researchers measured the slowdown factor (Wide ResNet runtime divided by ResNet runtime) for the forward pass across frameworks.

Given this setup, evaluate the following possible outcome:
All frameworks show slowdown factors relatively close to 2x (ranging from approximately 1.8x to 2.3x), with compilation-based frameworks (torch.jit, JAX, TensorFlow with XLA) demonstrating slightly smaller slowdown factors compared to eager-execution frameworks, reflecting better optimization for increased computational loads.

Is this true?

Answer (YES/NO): NO